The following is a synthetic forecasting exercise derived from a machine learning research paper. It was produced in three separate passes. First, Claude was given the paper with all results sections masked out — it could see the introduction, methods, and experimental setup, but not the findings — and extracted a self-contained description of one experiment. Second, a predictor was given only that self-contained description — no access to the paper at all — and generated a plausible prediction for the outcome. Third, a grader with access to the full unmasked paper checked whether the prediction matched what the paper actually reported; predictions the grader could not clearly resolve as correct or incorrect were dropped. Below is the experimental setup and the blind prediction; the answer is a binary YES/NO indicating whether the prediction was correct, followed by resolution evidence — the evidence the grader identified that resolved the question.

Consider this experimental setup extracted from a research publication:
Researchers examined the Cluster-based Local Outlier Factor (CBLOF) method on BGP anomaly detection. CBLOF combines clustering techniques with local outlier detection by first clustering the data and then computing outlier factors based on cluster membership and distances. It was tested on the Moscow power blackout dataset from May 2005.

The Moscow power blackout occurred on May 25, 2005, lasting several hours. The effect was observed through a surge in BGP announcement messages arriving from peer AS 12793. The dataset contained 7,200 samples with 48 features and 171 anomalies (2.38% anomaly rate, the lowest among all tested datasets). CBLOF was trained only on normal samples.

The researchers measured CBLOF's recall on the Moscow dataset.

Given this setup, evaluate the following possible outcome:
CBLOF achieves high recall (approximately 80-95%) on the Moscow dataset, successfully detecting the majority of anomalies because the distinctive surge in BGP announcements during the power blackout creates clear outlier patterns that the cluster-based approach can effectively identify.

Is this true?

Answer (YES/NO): YES